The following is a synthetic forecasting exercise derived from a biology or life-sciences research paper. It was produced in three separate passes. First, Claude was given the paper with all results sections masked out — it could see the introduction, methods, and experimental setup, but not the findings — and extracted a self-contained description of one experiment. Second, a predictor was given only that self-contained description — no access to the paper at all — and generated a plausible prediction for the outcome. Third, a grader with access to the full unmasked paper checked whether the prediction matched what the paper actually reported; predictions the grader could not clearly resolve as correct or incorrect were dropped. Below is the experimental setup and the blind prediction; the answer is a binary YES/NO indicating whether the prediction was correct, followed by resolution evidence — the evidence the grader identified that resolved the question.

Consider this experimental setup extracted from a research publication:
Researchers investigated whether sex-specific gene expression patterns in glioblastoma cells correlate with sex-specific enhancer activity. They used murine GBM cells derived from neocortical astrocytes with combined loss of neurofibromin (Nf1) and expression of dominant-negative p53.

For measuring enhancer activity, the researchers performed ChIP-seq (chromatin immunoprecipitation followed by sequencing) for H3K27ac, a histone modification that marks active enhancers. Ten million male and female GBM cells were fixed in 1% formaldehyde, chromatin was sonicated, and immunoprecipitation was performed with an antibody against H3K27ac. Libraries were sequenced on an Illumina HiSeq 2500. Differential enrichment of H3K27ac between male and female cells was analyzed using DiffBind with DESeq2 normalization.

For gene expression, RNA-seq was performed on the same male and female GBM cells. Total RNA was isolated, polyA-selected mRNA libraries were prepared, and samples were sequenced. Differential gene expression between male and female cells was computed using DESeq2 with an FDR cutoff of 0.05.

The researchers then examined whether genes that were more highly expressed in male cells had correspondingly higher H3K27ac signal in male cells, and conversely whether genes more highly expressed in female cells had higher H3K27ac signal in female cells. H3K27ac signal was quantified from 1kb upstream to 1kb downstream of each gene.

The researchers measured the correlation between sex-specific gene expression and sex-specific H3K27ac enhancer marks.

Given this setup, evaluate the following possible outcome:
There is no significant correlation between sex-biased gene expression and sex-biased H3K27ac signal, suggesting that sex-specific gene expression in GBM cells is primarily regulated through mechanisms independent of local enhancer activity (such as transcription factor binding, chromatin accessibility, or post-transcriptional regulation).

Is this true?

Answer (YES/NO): NO